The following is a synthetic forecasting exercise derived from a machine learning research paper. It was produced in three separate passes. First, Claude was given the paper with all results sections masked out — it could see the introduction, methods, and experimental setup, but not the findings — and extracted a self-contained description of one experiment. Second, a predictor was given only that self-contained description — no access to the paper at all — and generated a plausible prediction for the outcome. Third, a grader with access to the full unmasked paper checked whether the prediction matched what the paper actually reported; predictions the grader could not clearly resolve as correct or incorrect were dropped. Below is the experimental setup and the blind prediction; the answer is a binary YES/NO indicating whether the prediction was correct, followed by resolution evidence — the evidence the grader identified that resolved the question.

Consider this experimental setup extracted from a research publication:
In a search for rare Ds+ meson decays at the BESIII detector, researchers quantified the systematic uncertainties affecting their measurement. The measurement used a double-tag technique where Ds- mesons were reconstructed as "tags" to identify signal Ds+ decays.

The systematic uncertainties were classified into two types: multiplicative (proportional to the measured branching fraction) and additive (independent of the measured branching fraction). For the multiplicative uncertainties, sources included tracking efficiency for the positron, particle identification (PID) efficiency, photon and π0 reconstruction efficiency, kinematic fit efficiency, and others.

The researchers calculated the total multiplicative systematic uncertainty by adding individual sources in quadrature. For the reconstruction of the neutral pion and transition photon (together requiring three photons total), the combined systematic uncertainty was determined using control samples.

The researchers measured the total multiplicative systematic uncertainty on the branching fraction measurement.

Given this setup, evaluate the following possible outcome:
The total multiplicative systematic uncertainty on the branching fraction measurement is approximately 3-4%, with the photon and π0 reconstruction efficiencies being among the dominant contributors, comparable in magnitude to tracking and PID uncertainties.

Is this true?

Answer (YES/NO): NO